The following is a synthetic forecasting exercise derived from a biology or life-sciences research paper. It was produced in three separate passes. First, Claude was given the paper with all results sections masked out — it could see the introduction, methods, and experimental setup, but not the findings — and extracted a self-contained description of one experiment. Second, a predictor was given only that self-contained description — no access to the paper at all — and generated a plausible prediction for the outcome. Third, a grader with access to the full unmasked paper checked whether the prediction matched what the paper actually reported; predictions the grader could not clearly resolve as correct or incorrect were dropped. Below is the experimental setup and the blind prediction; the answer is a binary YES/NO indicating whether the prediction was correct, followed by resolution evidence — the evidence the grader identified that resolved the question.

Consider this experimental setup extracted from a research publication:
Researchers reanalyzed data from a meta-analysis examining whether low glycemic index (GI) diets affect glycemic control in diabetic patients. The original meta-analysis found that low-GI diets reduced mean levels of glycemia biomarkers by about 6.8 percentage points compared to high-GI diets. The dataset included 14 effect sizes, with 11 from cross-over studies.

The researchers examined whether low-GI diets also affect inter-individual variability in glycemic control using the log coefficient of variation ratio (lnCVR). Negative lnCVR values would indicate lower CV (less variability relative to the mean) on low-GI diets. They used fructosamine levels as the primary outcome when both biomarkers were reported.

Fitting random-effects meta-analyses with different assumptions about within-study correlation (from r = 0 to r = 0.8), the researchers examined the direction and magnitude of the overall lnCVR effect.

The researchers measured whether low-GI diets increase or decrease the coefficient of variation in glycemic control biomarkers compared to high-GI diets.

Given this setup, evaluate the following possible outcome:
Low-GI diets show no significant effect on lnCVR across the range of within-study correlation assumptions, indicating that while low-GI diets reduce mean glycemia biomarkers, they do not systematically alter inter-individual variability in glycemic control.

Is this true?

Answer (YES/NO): NO